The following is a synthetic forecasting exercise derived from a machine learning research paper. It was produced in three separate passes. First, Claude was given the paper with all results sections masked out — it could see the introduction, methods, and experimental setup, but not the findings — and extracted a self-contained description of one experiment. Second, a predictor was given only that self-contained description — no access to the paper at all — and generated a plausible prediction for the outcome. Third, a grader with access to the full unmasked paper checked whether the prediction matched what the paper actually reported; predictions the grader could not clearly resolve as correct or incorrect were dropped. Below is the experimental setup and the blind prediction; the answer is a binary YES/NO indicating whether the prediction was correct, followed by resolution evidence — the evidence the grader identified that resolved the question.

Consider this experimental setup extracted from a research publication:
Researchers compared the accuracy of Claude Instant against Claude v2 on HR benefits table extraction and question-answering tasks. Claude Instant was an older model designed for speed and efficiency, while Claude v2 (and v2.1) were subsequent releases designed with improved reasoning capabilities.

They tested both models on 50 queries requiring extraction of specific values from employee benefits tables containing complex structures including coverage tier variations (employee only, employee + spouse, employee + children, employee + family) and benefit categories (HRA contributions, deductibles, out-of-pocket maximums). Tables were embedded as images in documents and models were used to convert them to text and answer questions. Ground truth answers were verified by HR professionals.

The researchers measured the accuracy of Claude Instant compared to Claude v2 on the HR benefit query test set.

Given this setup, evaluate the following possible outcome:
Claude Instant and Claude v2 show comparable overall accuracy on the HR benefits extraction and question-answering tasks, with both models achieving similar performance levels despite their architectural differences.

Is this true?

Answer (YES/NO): NO